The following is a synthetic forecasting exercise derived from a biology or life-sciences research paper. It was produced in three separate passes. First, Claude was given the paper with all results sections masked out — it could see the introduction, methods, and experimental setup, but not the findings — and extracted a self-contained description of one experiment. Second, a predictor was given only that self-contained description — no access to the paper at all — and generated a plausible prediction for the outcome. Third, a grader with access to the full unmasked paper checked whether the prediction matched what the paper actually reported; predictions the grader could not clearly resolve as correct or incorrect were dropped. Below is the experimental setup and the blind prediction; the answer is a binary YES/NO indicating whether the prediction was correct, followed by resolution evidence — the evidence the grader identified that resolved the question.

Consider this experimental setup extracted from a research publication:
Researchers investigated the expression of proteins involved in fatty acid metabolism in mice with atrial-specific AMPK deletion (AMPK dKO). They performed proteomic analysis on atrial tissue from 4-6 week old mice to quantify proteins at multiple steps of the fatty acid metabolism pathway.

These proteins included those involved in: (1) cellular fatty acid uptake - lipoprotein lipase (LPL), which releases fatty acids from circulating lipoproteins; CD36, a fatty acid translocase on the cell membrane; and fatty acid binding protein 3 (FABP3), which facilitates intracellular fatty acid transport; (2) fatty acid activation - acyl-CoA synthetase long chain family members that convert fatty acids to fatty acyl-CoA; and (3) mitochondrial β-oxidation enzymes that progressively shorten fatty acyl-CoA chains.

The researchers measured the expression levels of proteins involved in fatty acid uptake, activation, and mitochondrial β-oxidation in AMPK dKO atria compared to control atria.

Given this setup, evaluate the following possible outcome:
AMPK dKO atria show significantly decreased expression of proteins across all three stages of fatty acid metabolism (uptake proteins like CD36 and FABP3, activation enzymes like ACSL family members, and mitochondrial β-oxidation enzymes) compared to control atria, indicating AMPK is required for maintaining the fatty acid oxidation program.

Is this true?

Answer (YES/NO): YES